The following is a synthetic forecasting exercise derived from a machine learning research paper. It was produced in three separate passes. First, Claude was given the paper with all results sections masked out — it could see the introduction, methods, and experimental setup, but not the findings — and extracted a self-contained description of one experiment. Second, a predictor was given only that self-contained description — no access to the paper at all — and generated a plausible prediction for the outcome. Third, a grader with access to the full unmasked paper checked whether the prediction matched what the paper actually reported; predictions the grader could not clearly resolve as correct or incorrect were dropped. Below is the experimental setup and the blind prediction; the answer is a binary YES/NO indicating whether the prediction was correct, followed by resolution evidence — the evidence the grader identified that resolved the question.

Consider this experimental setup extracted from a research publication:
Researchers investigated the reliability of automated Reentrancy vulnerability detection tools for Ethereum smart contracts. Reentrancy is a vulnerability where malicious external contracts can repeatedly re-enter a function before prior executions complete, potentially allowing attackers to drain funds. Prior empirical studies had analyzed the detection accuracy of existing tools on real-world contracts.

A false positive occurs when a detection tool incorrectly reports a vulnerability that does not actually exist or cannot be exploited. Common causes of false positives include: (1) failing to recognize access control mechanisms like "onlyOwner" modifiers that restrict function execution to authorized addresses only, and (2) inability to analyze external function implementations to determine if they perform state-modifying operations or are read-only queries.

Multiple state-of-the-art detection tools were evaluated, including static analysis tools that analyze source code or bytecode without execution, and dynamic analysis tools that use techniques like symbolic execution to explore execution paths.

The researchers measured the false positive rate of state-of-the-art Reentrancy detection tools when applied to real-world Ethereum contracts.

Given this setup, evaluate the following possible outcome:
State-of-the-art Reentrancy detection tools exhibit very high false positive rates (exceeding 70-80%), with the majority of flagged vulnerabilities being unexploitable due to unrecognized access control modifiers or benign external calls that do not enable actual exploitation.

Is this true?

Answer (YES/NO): NO